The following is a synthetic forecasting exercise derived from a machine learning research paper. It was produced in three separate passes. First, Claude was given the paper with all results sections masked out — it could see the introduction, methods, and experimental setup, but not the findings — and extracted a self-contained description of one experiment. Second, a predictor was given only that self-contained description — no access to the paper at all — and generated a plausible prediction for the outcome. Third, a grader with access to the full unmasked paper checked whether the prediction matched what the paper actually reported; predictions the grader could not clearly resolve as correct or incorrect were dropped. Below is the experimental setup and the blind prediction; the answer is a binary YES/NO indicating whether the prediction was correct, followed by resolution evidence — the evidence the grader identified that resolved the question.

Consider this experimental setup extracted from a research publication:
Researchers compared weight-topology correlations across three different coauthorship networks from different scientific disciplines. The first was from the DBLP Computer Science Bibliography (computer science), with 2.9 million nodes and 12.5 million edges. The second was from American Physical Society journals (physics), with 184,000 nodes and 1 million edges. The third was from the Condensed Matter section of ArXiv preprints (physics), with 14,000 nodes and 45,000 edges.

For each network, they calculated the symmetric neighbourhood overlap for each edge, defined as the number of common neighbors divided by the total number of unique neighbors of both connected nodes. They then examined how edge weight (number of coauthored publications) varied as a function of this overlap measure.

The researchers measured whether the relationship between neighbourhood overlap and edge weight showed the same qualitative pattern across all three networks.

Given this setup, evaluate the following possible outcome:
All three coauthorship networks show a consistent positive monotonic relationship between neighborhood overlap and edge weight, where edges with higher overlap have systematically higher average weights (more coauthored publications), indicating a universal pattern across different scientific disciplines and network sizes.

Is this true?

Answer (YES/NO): NO